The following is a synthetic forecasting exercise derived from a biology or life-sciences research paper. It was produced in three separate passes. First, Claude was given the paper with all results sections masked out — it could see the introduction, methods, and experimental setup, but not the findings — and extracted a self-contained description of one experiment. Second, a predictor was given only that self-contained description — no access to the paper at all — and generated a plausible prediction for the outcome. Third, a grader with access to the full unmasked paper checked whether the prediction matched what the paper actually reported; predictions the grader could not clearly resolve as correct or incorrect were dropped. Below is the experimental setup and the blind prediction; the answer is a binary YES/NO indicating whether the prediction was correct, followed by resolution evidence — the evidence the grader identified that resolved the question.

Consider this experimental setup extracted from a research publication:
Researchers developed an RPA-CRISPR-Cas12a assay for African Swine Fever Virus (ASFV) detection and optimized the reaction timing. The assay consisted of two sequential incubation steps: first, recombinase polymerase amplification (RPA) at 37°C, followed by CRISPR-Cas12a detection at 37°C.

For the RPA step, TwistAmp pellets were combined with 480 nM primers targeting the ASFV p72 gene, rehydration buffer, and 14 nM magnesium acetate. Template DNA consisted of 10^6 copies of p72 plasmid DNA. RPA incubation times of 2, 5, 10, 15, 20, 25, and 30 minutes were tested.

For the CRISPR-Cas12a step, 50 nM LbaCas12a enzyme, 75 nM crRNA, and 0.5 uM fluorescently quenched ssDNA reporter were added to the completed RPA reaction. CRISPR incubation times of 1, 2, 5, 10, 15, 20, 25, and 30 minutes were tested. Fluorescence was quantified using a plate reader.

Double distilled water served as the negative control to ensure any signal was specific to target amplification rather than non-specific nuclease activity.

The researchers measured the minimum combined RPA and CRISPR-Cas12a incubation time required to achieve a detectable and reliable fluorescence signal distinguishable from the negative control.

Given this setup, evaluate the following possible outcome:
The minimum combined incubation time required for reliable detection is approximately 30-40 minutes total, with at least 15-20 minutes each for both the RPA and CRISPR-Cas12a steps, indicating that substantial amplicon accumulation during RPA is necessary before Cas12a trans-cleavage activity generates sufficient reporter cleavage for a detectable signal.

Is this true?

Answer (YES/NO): NO